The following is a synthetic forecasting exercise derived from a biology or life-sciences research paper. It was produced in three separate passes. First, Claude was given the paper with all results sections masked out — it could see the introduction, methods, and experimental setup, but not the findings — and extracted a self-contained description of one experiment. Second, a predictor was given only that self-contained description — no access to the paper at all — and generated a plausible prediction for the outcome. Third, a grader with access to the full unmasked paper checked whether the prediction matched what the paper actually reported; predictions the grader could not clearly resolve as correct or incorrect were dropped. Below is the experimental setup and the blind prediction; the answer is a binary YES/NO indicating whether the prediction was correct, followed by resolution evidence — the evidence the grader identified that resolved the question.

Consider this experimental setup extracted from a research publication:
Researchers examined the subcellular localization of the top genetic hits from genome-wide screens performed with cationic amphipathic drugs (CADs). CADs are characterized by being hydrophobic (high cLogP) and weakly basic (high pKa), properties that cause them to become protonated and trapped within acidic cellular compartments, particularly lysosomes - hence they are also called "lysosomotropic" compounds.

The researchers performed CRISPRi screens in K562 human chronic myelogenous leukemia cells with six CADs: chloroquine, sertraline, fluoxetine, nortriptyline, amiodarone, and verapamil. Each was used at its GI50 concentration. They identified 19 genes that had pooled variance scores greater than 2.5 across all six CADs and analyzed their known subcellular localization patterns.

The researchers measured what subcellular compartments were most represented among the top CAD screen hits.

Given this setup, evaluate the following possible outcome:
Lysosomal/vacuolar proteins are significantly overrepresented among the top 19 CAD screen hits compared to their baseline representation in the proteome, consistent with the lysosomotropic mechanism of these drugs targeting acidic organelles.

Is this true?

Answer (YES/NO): NO